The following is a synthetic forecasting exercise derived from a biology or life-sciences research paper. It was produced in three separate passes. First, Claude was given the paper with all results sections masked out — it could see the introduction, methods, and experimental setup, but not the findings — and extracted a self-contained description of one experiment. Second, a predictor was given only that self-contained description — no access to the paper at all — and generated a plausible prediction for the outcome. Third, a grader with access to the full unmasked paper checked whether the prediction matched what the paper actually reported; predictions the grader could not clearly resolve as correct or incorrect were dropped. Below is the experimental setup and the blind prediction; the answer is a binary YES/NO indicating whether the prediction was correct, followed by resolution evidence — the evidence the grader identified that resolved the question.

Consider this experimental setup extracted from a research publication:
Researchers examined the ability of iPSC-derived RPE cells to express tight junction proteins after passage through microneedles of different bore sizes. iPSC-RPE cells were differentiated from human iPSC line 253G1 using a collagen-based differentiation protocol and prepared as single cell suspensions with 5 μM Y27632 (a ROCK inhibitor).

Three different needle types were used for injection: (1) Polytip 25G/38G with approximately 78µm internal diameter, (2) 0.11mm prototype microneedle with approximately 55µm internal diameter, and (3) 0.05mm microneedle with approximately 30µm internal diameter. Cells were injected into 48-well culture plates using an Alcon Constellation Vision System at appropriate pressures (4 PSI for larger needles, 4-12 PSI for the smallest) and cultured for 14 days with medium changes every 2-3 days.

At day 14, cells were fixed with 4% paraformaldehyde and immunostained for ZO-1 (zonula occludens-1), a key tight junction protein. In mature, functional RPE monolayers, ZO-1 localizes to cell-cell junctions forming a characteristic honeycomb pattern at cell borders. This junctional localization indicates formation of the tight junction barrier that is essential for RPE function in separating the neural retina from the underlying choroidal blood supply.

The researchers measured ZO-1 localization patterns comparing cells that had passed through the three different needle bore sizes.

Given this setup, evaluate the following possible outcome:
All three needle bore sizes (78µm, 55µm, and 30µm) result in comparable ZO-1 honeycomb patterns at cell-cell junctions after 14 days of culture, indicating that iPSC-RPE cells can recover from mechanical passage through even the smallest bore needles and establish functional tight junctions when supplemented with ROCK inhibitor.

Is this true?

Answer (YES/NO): YES